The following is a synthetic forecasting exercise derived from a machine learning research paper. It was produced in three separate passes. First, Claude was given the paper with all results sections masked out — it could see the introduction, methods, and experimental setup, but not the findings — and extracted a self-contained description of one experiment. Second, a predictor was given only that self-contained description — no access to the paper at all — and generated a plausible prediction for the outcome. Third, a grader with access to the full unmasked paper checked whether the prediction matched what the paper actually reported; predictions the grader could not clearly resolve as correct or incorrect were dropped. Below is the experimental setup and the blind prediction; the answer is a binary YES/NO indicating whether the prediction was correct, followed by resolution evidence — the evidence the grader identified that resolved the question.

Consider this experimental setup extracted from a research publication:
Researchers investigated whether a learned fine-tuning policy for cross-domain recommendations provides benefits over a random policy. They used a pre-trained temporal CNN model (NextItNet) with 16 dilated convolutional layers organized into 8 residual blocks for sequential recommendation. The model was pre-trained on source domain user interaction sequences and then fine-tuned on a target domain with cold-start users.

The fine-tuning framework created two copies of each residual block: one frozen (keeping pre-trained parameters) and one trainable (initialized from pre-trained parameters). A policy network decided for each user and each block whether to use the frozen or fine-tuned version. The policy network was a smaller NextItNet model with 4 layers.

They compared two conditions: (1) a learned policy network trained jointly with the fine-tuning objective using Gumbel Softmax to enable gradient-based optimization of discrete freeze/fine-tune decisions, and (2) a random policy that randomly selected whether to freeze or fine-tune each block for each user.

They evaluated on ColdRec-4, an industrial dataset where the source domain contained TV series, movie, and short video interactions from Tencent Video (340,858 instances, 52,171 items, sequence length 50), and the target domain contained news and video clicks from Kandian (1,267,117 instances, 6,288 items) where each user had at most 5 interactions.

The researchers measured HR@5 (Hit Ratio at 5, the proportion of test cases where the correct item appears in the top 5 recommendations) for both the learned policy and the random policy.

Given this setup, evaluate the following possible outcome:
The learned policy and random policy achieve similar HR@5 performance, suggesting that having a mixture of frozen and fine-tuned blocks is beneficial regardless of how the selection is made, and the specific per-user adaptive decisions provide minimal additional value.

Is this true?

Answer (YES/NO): NO